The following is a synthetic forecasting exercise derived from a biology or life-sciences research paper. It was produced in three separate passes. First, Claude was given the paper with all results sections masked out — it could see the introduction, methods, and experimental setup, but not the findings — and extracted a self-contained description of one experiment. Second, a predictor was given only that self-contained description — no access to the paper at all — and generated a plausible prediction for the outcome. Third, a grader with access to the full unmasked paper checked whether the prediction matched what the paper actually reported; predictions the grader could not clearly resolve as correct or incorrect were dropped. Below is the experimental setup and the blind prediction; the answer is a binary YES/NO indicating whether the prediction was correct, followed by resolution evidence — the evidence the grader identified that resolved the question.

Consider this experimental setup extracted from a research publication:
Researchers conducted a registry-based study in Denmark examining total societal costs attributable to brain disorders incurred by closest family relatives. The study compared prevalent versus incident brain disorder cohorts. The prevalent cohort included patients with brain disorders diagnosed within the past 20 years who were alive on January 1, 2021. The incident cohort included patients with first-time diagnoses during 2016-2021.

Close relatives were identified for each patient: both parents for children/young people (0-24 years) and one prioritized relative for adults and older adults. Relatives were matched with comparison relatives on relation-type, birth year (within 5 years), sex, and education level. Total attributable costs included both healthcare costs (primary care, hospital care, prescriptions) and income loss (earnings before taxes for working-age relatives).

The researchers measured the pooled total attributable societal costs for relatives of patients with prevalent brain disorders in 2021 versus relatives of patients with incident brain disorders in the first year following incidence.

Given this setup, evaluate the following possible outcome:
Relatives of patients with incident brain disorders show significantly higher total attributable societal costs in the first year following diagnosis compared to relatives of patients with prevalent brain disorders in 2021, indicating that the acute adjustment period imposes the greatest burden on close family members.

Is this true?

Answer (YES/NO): NO